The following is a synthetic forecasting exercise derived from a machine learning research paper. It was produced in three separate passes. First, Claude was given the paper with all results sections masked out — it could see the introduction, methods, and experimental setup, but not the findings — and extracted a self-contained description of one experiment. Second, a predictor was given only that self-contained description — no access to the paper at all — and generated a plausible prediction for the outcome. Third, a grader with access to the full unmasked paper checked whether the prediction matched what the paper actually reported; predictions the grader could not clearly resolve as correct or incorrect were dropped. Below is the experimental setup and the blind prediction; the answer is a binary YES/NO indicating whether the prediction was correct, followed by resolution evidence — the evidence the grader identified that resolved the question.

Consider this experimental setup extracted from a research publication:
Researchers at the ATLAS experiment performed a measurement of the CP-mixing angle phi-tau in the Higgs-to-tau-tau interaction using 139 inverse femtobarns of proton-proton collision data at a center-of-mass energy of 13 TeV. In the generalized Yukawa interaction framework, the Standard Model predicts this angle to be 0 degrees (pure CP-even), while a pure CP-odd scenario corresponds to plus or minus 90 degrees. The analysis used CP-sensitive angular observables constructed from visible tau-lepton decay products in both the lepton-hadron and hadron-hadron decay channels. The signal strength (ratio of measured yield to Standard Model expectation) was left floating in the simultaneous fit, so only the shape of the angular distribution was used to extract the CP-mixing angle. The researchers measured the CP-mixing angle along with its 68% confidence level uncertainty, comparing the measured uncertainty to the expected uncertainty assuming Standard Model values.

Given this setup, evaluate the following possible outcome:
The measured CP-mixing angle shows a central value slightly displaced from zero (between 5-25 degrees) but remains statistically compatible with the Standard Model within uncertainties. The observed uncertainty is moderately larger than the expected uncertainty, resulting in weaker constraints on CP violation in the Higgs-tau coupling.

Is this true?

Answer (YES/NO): NO